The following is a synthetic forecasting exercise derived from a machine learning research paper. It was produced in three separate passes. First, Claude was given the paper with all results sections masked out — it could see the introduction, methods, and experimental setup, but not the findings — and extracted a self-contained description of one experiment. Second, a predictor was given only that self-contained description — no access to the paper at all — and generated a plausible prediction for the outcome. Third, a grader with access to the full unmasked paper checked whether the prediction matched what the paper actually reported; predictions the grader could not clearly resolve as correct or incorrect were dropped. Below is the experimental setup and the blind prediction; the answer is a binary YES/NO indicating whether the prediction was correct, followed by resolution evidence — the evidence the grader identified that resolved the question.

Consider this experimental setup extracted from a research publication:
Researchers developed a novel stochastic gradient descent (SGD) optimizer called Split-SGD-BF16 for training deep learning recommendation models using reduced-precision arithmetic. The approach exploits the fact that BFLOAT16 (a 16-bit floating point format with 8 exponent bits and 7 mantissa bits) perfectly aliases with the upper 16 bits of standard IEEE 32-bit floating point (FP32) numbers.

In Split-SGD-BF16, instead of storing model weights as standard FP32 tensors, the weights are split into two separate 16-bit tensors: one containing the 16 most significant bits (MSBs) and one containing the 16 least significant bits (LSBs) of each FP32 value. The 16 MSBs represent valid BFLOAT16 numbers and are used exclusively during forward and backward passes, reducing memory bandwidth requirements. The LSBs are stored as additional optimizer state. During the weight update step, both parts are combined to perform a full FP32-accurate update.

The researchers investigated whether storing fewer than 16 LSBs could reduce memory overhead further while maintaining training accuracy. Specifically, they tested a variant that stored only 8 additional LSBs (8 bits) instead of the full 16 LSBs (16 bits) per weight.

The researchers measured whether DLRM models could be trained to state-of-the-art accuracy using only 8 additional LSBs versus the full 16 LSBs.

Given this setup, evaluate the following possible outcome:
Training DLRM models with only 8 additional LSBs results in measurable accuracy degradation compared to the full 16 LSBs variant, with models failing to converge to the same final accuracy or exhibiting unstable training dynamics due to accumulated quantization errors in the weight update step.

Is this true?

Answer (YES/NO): YES